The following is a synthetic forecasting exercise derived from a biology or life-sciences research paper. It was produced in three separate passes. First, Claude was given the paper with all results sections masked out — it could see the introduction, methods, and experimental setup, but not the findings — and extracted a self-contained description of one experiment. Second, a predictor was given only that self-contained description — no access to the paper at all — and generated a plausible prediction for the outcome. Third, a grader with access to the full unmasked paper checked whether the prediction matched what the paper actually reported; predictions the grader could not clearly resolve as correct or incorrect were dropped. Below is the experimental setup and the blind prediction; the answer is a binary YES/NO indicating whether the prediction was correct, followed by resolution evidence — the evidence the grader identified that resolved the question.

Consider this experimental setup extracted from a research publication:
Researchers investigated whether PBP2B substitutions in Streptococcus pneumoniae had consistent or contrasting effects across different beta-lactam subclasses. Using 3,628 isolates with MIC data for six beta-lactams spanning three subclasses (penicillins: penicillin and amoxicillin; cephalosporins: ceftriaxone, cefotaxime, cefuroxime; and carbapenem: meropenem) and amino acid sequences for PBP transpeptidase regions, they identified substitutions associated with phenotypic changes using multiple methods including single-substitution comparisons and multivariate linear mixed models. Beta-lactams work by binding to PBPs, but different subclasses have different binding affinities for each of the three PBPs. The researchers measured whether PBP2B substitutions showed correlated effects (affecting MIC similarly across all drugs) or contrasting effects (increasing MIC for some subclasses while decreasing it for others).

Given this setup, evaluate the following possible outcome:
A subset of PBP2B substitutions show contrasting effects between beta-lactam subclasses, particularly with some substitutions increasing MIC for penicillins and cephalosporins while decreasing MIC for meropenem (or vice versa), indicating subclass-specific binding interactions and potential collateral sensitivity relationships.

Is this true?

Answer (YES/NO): NO